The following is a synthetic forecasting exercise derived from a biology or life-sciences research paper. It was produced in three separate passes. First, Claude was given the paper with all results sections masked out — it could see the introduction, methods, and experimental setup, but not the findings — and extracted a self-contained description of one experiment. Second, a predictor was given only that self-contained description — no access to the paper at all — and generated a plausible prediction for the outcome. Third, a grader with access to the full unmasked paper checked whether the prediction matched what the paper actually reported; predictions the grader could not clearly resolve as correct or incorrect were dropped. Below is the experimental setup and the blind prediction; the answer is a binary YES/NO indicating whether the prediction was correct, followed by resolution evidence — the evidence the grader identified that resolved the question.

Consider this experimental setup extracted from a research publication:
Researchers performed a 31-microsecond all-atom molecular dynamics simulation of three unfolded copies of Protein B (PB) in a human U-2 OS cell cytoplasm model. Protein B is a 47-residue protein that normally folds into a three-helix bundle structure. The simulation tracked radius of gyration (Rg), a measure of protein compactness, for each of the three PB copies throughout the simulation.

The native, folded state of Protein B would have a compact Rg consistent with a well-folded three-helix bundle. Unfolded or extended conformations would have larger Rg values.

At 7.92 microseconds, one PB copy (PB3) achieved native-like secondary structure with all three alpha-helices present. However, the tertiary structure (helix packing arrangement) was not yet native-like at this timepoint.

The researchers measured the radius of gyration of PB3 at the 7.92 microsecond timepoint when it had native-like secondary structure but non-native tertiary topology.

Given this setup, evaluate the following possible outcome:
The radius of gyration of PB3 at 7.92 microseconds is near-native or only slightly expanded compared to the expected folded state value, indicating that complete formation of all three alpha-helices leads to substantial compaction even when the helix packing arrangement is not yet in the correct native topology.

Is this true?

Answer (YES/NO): YES